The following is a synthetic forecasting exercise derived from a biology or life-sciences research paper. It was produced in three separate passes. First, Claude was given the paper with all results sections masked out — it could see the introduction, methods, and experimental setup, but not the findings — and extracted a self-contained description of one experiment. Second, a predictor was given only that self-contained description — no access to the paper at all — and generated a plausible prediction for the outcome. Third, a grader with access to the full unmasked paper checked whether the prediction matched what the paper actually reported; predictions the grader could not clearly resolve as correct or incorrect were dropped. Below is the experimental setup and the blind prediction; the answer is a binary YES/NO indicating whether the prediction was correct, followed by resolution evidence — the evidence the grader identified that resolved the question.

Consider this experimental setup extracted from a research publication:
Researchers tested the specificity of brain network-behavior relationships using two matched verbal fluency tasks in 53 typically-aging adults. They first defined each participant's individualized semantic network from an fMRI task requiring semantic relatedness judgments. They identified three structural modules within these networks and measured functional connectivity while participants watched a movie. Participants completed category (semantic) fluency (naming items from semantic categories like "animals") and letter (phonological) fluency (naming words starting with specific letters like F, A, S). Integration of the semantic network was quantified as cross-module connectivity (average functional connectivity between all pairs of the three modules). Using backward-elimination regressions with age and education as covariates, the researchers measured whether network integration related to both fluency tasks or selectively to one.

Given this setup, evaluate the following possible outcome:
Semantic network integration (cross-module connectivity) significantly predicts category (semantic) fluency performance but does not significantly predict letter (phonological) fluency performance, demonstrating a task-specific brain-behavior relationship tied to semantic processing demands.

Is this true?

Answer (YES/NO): NO